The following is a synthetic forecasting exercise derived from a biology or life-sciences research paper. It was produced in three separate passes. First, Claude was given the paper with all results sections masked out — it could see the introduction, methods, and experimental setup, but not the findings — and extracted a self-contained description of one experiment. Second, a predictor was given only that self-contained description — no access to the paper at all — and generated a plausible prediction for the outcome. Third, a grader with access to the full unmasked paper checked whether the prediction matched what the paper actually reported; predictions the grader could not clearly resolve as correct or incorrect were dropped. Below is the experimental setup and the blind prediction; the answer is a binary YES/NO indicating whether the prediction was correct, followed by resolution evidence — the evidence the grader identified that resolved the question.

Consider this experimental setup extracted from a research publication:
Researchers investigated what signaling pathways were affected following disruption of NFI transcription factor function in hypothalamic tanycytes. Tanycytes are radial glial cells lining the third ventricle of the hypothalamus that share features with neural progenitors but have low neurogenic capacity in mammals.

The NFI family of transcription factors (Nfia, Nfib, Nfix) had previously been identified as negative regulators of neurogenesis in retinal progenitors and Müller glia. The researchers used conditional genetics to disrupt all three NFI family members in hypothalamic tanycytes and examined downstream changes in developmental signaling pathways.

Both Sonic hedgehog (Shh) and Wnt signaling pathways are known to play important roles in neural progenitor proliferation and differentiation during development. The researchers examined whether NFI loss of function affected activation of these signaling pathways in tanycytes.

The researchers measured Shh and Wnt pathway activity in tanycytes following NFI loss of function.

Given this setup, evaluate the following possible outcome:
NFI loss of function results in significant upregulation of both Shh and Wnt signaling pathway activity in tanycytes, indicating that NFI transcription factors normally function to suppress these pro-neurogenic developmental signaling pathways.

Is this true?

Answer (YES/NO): YES